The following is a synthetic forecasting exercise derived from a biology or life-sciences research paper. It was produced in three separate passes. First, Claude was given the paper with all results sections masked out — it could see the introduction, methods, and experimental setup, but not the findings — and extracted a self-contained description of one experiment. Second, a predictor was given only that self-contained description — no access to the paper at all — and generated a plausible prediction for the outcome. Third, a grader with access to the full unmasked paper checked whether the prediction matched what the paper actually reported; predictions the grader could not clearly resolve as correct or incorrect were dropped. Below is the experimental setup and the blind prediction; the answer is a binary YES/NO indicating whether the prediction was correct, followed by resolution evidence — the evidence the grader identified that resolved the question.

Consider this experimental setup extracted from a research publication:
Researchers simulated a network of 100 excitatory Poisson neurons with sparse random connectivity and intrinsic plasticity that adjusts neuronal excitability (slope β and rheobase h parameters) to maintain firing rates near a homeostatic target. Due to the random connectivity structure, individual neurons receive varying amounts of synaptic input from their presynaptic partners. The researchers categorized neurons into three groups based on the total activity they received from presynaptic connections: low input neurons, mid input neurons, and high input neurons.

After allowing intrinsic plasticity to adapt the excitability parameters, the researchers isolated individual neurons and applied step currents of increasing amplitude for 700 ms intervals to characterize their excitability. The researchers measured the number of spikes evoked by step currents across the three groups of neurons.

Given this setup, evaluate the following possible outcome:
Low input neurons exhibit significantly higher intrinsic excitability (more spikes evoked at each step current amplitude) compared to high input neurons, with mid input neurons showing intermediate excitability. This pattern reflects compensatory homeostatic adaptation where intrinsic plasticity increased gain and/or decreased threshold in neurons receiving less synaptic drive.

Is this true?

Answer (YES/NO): YES